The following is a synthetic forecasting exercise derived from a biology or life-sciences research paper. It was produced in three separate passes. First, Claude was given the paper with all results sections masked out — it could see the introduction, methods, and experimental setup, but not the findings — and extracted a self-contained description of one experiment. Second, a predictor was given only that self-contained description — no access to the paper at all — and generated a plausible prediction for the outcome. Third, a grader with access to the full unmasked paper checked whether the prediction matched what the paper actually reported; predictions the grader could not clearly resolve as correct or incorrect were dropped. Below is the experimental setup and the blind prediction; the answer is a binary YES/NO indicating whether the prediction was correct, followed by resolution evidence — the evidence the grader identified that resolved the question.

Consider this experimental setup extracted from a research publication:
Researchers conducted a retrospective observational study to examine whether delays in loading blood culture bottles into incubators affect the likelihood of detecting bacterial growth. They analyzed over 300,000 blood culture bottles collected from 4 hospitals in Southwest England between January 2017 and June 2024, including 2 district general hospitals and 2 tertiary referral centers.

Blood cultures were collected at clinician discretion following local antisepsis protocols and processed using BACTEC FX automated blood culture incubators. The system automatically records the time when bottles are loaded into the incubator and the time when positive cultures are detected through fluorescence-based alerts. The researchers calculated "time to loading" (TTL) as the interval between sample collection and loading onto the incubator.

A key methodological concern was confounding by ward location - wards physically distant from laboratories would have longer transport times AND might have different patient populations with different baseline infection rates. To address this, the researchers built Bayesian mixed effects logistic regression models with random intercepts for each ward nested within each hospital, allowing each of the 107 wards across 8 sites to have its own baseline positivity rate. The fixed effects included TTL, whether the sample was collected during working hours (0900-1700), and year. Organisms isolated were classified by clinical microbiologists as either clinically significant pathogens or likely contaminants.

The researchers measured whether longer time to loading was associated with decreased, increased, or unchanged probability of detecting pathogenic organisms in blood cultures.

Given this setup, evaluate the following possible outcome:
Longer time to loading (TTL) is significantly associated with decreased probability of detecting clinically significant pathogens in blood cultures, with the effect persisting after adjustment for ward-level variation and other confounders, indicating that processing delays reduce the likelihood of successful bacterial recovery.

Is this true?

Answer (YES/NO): NO